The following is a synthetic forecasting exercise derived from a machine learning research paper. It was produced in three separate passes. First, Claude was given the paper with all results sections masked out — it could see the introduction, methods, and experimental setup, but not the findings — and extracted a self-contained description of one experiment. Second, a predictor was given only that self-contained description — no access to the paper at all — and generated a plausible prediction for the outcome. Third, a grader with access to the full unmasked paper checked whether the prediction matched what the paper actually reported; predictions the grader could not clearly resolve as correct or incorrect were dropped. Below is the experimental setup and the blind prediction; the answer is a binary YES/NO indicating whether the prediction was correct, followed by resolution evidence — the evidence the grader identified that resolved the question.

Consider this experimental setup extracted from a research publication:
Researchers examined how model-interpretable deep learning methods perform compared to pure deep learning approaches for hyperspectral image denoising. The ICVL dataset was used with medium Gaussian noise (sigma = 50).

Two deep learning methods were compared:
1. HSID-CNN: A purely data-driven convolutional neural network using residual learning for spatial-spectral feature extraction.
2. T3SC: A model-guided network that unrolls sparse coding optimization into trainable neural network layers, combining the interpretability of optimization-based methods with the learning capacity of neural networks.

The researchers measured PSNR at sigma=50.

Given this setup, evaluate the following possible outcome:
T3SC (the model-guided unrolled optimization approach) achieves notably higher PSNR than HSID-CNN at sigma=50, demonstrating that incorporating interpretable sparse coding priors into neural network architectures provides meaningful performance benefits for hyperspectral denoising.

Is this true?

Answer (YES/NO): YES